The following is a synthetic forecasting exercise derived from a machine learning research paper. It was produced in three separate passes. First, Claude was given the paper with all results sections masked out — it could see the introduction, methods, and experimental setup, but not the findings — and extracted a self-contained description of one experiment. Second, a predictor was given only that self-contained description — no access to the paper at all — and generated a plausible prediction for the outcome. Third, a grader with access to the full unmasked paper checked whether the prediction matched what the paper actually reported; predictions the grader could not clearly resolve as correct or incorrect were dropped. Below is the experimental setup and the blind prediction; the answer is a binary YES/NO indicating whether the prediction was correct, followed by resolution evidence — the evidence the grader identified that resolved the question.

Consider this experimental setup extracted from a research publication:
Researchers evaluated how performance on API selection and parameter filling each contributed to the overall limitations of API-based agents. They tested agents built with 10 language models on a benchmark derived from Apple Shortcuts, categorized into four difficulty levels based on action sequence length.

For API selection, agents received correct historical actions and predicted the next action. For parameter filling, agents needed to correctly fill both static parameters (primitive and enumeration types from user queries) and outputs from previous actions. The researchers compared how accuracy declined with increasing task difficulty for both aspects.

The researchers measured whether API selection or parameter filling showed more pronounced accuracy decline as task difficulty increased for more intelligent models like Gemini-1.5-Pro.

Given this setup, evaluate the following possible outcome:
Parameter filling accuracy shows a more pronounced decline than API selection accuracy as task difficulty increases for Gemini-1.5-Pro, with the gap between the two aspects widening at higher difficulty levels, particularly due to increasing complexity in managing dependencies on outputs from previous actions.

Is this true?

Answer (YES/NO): NO